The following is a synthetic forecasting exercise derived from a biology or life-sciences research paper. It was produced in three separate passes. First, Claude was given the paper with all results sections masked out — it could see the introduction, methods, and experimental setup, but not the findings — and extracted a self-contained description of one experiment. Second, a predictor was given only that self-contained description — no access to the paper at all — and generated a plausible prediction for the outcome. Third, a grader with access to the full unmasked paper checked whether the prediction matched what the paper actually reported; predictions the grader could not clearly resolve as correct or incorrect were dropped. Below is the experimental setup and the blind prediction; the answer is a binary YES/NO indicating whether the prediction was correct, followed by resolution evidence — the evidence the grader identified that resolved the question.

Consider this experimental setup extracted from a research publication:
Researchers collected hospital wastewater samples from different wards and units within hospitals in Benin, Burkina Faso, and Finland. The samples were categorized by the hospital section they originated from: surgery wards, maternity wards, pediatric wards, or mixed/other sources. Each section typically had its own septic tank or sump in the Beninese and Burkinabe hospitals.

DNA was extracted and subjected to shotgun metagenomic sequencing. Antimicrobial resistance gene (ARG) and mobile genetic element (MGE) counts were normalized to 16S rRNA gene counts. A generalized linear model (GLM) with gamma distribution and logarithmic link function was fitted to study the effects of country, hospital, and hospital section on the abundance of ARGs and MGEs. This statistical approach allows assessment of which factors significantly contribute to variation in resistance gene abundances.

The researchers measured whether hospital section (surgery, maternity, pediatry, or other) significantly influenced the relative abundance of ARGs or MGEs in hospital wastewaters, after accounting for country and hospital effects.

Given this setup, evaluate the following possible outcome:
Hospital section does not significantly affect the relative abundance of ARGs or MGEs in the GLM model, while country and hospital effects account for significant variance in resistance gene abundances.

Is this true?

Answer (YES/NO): NO